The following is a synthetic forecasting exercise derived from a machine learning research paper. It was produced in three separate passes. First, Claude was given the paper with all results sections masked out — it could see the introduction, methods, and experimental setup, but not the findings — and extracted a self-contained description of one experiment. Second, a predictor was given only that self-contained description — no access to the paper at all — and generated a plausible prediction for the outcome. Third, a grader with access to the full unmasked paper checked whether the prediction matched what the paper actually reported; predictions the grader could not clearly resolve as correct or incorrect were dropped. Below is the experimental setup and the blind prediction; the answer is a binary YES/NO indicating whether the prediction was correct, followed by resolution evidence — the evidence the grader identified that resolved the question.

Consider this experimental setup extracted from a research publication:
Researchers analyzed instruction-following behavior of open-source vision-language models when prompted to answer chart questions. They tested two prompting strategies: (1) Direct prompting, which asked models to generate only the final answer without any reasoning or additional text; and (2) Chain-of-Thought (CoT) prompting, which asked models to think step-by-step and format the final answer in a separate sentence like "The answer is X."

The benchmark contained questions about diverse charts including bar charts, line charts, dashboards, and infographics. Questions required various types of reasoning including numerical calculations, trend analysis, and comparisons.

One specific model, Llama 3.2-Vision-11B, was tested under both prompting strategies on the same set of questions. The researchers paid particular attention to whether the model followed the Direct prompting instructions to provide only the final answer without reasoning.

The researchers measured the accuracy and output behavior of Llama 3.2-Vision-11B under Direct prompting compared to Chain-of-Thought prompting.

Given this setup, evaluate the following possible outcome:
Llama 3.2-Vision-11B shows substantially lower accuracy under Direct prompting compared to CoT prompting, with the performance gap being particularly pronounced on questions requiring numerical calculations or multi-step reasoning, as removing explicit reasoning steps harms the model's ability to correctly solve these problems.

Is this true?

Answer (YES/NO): NO